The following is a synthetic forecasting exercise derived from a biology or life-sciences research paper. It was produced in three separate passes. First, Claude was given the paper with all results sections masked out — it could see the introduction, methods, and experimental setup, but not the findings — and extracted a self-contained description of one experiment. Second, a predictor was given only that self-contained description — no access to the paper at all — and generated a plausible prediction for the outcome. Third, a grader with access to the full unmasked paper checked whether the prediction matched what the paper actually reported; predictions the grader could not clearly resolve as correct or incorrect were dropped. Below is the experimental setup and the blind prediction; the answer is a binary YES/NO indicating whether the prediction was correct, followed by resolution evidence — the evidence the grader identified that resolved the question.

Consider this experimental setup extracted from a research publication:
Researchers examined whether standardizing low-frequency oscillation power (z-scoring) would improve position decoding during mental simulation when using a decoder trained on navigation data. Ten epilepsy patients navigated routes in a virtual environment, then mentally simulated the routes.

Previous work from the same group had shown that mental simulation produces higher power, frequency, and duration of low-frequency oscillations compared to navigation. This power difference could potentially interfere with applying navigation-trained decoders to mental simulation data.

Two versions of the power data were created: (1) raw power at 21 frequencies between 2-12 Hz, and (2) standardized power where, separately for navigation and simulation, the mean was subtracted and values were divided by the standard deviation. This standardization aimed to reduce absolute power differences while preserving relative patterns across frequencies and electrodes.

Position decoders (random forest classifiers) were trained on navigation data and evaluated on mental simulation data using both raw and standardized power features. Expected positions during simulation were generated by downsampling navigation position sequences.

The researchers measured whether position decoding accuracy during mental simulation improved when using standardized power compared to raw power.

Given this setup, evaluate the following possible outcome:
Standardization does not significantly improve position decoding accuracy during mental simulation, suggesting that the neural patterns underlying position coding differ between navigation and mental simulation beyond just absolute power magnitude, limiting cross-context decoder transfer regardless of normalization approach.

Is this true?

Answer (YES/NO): NO